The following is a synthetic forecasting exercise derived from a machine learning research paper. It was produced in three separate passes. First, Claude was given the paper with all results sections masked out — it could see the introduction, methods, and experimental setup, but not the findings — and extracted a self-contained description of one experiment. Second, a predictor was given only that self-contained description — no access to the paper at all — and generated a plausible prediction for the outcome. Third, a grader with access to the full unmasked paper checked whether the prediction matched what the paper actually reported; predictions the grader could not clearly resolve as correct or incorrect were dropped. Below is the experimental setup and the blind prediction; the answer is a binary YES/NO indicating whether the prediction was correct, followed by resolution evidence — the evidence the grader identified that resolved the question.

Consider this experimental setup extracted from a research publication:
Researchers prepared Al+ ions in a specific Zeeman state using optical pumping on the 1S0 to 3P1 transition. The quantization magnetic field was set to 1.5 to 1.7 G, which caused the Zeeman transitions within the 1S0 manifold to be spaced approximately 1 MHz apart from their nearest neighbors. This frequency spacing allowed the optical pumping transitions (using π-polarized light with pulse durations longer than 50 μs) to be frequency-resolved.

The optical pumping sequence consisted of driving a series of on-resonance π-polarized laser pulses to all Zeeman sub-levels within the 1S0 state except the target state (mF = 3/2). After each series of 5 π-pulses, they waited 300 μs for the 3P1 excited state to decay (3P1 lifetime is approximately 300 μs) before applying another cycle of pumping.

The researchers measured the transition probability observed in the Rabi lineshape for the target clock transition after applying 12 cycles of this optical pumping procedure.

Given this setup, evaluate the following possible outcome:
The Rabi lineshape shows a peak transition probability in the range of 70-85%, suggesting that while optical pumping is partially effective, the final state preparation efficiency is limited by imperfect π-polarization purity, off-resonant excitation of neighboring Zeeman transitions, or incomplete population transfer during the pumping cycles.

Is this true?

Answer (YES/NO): NO